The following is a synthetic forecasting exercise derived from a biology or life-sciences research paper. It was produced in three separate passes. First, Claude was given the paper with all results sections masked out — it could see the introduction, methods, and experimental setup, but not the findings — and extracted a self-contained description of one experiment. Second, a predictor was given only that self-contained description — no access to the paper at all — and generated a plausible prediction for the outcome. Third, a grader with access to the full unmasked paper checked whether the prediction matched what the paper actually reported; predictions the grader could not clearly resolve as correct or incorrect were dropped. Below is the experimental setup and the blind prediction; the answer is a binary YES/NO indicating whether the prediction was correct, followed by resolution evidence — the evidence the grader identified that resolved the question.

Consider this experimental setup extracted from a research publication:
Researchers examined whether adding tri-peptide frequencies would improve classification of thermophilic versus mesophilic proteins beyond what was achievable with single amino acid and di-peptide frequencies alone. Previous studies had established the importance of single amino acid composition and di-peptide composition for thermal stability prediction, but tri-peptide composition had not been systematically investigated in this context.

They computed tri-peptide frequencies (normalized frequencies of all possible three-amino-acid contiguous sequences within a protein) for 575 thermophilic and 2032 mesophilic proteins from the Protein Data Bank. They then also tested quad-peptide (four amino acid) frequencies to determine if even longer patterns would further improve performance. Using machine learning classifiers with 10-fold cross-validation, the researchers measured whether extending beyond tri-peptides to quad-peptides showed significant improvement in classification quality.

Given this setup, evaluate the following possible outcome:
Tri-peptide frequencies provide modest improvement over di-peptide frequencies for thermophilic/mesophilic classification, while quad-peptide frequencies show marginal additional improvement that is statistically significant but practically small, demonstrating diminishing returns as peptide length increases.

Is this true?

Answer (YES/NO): NO